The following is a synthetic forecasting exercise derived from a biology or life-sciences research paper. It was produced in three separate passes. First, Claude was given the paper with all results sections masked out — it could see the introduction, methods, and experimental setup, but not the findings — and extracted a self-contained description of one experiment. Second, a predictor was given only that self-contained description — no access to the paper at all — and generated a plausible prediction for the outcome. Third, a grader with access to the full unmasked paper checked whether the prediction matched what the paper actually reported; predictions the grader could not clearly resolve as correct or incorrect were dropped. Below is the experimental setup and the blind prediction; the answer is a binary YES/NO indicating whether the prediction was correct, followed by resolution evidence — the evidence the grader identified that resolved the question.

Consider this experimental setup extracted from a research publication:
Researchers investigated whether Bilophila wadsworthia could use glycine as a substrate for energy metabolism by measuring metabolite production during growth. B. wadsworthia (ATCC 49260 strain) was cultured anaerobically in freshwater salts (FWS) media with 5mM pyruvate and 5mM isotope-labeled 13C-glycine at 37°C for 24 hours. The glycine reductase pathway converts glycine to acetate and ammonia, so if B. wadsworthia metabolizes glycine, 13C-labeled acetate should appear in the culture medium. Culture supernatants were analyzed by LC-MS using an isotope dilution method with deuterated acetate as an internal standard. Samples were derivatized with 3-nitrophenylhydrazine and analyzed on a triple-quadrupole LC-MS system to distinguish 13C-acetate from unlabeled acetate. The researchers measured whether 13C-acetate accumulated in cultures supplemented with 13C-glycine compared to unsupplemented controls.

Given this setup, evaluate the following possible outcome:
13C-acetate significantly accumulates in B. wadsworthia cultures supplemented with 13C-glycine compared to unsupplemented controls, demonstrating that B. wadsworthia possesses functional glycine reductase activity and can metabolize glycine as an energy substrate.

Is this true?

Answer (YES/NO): YES